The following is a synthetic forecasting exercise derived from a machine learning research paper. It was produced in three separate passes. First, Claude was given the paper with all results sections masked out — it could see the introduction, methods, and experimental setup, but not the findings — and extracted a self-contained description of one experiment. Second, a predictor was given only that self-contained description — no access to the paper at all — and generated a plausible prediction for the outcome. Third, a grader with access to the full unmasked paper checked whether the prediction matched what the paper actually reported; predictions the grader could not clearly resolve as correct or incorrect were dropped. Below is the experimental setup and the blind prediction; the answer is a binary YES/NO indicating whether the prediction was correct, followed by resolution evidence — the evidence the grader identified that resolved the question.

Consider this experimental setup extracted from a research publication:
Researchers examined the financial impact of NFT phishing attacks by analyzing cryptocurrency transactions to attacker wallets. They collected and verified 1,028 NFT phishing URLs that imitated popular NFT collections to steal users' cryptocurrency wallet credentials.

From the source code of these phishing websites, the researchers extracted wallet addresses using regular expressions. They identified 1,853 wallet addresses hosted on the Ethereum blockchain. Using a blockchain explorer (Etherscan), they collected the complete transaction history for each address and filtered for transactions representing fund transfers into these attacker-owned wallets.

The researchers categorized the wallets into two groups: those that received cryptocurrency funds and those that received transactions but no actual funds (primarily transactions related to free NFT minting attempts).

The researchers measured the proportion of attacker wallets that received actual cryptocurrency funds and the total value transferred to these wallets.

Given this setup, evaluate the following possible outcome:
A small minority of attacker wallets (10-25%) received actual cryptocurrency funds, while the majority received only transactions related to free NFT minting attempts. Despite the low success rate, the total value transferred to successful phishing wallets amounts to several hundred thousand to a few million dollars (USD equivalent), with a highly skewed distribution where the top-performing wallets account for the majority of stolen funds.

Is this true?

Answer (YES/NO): YES